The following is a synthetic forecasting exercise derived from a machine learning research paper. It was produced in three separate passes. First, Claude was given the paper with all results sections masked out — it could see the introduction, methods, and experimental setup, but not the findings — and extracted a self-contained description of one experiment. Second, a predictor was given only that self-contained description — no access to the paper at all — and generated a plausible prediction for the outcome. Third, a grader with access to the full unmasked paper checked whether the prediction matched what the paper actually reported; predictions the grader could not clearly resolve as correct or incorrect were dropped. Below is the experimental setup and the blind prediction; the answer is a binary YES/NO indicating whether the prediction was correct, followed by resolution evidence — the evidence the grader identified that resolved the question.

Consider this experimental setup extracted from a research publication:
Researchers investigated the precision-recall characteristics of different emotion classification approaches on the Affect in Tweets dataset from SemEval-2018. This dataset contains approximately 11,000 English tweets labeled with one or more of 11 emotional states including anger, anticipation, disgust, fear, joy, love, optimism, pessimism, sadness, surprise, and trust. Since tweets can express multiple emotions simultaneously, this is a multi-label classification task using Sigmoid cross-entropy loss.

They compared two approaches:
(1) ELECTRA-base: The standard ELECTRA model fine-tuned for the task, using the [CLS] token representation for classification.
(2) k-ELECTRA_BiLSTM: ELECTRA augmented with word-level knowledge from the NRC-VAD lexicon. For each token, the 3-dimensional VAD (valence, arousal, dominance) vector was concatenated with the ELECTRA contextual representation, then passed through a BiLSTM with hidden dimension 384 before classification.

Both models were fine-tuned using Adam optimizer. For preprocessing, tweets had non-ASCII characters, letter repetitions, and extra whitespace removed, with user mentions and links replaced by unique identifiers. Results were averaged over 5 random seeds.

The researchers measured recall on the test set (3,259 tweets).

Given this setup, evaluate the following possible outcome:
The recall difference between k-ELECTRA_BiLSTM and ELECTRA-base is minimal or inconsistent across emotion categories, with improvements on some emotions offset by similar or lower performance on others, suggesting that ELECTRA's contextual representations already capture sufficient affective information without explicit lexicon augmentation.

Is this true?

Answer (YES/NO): NO